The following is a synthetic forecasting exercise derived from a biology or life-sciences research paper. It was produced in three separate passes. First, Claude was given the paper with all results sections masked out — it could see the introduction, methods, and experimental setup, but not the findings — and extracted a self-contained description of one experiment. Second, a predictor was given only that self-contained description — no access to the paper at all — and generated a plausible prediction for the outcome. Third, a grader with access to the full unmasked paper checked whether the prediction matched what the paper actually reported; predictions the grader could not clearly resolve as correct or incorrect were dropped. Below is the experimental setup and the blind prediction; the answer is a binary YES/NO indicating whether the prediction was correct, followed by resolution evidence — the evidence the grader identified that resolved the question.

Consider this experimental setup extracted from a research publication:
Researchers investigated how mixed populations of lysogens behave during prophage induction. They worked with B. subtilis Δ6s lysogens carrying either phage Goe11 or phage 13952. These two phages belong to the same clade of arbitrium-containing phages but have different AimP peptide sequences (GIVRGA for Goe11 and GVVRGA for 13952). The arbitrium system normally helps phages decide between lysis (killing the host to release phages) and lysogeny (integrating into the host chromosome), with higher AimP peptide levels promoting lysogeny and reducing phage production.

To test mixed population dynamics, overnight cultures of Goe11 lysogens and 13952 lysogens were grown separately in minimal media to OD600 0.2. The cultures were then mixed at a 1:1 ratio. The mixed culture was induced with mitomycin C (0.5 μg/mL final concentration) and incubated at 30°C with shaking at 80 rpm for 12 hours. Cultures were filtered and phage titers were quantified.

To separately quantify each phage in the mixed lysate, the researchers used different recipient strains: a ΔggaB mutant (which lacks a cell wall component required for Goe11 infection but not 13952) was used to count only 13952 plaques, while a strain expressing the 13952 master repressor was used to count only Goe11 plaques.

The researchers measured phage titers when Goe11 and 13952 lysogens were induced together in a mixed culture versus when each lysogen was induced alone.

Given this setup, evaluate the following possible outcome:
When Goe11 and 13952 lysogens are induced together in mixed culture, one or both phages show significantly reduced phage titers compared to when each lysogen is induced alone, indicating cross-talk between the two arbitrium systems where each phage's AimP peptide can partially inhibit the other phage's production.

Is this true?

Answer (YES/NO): YES